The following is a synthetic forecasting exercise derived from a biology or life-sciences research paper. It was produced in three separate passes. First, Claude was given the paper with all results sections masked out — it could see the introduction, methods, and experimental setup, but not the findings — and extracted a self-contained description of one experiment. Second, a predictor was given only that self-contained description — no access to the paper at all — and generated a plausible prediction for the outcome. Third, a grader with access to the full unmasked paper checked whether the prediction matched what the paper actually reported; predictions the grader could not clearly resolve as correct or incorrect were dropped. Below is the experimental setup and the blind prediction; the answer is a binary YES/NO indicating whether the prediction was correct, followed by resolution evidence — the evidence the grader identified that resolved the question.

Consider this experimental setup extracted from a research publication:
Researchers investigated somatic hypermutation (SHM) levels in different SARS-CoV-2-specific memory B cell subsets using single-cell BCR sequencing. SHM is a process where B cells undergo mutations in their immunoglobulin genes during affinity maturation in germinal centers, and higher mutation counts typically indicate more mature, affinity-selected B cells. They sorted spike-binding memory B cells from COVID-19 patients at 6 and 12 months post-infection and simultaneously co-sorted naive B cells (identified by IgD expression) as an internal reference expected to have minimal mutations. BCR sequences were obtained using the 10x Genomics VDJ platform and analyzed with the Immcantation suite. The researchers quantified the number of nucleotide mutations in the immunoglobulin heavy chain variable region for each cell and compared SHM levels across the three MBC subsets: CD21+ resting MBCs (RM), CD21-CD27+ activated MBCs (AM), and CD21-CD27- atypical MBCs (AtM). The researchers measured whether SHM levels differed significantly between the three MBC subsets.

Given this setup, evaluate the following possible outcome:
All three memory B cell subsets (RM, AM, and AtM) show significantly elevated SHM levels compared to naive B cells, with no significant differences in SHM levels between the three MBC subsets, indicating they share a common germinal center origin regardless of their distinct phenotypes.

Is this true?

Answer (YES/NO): NO